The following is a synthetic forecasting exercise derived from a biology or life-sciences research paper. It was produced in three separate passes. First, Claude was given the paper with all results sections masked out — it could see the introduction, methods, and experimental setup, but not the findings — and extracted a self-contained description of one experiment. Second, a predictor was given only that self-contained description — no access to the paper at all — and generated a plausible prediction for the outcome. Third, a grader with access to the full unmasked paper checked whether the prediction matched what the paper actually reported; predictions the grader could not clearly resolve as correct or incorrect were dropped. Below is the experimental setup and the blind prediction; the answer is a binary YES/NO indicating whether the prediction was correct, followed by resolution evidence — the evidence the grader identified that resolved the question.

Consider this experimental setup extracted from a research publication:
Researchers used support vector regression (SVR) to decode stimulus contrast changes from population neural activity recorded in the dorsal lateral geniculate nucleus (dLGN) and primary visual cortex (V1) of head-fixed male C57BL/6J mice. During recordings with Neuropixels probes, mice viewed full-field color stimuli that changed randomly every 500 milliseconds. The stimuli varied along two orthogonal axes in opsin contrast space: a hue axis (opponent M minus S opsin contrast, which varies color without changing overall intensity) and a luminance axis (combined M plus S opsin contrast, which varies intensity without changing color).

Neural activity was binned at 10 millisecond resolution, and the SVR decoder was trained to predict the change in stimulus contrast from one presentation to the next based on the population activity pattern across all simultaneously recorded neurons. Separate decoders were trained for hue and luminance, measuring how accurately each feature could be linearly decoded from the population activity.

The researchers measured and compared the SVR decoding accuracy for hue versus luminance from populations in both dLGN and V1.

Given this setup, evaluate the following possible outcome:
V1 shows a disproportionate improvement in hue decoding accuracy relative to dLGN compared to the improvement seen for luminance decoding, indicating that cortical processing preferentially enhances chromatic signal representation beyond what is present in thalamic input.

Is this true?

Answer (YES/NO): NO